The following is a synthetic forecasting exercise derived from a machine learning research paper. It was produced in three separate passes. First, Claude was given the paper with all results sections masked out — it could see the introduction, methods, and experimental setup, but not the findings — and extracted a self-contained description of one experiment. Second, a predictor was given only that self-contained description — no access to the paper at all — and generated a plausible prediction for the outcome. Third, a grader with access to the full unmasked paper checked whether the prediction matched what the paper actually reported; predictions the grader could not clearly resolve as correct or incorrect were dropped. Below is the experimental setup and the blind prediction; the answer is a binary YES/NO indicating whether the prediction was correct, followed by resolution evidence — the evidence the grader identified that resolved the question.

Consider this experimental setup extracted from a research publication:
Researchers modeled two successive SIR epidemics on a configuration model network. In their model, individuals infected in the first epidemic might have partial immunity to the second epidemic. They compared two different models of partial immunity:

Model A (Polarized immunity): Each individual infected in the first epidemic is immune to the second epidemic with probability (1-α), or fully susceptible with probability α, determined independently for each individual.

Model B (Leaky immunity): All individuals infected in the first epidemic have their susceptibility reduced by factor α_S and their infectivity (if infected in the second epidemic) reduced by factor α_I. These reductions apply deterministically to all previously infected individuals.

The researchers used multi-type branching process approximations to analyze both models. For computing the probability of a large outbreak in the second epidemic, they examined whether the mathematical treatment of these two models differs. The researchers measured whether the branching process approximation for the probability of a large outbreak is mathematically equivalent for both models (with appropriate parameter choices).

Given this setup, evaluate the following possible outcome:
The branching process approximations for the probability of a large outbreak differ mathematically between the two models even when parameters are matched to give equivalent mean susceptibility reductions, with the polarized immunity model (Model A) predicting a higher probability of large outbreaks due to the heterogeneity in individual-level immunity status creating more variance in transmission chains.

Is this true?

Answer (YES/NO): NO